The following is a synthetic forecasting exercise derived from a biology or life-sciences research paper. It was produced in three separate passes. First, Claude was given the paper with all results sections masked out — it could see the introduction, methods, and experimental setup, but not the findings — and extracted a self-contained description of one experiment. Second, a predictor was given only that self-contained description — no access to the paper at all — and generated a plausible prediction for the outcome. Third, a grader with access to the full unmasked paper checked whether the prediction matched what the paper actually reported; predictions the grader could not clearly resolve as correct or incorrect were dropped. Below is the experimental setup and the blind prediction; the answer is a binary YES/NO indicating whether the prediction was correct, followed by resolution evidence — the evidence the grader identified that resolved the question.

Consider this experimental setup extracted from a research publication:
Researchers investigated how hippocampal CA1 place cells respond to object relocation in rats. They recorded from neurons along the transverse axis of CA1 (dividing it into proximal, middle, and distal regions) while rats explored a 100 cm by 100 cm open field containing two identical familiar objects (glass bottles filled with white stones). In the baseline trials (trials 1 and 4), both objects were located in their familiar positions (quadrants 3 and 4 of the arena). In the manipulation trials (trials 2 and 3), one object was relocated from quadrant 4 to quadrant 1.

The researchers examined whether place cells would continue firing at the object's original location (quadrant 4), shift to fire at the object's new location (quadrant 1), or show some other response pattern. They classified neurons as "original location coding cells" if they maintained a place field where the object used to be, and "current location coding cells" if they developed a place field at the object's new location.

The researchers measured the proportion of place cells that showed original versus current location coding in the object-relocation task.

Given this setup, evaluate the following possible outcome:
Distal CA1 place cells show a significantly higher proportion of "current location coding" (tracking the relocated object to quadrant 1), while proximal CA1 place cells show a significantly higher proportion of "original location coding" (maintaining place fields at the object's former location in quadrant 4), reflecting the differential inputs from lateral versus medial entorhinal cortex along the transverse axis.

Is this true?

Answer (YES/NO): NO